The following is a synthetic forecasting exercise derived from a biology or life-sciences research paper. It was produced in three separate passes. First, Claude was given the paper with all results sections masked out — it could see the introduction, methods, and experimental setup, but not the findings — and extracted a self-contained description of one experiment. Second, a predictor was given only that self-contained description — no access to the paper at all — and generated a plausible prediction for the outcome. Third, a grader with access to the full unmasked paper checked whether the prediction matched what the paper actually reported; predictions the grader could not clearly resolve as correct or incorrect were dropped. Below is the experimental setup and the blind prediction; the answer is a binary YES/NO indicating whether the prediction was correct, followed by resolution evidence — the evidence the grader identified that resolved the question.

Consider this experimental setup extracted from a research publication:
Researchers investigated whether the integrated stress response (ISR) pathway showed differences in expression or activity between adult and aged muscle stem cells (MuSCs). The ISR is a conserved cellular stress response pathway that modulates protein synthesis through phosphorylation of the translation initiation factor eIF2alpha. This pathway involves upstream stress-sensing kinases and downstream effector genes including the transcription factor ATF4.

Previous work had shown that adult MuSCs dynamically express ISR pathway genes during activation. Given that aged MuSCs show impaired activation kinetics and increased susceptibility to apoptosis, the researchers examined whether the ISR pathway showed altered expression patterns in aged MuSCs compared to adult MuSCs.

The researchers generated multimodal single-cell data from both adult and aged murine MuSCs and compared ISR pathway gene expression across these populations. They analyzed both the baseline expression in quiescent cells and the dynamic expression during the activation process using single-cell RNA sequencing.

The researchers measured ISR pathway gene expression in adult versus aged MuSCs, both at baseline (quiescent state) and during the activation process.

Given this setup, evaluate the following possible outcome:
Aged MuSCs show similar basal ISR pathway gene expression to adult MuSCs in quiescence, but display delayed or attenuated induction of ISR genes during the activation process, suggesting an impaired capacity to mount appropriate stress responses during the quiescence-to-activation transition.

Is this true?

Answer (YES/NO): NO